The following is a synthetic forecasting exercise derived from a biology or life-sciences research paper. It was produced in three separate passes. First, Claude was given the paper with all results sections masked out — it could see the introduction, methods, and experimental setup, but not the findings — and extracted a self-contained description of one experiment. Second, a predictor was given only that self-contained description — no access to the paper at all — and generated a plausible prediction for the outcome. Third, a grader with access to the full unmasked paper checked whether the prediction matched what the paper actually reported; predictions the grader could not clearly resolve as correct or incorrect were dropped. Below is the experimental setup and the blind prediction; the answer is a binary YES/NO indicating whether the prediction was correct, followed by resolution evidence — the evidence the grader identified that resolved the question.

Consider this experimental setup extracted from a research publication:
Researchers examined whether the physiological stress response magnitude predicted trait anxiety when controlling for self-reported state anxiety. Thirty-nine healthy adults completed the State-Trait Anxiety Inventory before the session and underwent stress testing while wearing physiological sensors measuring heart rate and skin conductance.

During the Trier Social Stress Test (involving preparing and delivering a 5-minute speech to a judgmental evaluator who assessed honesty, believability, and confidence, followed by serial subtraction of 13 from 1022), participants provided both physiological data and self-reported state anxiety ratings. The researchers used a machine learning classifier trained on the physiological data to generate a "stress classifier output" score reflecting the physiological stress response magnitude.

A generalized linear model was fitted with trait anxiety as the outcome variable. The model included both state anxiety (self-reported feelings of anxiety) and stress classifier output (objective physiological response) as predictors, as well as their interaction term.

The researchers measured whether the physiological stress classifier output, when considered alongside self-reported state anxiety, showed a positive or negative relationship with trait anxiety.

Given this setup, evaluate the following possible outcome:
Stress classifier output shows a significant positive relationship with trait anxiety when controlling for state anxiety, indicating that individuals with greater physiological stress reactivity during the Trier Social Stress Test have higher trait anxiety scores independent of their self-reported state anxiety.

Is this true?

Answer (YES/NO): NO